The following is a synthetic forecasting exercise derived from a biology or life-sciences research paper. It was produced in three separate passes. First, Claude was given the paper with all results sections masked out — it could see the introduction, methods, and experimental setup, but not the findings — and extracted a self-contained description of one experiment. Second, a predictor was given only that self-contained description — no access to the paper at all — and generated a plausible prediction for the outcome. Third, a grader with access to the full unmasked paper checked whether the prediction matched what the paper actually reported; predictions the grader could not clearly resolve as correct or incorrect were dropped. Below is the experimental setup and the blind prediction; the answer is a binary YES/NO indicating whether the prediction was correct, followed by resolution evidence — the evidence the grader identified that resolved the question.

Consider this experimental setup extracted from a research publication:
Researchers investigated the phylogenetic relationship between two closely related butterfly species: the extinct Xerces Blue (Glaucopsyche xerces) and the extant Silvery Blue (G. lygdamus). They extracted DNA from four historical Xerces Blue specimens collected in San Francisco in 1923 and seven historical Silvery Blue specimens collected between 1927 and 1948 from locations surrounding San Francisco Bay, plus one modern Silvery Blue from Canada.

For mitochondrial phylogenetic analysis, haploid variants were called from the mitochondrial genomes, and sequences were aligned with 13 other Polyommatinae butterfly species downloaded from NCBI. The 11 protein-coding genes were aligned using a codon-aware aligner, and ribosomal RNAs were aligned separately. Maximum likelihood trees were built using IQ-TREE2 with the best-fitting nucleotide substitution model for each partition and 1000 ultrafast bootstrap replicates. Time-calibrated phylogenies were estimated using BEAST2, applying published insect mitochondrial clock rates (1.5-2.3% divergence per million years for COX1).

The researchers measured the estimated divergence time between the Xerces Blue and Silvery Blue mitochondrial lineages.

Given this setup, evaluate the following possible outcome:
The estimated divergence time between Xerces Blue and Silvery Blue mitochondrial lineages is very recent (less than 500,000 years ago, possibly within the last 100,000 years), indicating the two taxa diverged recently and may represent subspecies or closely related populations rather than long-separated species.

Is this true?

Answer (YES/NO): NO